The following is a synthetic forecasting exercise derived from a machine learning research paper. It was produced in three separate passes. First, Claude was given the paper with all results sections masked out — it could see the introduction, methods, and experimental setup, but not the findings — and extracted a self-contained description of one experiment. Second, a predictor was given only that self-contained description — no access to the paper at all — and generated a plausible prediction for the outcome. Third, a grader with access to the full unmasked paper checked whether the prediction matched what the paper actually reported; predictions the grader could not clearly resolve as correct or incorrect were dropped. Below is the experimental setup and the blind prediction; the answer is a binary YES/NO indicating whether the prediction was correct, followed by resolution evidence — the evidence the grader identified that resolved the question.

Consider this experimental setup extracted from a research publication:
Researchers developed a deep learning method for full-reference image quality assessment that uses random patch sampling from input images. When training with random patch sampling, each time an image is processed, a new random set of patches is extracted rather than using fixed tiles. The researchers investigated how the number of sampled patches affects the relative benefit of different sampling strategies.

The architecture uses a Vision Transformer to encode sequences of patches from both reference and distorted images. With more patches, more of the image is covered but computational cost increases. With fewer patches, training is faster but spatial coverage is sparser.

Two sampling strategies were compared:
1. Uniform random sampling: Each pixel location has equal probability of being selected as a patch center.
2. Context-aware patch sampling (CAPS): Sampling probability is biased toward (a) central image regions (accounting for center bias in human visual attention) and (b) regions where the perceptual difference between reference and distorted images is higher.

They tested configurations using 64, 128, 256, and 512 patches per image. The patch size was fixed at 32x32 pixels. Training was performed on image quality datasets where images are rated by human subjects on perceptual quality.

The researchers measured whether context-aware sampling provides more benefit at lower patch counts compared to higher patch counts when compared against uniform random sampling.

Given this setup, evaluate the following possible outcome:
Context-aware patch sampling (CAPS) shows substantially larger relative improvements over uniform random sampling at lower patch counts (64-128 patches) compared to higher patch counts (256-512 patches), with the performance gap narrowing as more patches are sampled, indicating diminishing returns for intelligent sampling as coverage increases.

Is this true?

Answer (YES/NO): YES